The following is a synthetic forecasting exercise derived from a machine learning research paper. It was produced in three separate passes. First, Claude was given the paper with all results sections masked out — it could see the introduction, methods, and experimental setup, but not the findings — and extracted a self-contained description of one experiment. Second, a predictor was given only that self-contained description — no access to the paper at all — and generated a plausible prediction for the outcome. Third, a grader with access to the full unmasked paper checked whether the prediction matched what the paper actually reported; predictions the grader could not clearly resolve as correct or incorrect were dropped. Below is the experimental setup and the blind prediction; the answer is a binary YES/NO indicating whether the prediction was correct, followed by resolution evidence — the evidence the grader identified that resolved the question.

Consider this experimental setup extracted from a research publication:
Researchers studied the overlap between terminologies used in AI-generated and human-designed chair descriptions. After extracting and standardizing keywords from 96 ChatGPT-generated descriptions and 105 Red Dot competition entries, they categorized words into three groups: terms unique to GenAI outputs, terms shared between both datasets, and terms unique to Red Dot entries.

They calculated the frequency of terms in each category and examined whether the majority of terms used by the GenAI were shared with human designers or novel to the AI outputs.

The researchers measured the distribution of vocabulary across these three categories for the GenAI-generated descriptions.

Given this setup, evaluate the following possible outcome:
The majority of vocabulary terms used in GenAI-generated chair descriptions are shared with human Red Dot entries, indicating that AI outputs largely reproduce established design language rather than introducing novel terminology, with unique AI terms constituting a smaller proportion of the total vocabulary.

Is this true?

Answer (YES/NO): NO